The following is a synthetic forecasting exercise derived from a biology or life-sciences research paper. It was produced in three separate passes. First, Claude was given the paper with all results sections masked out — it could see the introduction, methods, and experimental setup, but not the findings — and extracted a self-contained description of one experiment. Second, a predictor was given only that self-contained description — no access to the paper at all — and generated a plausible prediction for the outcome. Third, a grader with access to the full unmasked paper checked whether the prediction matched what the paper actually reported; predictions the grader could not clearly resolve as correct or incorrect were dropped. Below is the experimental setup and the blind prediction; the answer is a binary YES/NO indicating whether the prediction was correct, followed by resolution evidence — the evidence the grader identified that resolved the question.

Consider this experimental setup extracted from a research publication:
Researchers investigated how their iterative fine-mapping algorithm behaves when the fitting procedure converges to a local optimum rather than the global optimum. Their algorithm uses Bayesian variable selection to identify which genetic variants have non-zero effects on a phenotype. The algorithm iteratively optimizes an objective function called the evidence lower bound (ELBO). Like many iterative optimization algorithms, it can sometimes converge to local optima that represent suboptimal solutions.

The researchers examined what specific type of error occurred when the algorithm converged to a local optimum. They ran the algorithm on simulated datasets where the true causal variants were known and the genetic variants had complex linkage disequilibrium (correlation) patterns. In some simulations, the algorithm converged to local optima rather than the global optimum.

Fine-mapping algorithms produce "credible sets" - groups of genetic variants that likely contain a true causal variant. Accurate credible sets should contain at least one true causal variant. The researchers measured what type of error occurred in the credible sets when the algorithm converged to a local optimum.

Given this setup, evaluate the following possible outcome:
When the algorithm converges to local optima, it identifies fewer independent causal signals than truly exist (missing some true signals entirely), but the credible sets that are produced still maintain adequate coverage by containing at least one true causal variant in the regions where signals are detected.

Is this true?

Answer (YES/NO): NO